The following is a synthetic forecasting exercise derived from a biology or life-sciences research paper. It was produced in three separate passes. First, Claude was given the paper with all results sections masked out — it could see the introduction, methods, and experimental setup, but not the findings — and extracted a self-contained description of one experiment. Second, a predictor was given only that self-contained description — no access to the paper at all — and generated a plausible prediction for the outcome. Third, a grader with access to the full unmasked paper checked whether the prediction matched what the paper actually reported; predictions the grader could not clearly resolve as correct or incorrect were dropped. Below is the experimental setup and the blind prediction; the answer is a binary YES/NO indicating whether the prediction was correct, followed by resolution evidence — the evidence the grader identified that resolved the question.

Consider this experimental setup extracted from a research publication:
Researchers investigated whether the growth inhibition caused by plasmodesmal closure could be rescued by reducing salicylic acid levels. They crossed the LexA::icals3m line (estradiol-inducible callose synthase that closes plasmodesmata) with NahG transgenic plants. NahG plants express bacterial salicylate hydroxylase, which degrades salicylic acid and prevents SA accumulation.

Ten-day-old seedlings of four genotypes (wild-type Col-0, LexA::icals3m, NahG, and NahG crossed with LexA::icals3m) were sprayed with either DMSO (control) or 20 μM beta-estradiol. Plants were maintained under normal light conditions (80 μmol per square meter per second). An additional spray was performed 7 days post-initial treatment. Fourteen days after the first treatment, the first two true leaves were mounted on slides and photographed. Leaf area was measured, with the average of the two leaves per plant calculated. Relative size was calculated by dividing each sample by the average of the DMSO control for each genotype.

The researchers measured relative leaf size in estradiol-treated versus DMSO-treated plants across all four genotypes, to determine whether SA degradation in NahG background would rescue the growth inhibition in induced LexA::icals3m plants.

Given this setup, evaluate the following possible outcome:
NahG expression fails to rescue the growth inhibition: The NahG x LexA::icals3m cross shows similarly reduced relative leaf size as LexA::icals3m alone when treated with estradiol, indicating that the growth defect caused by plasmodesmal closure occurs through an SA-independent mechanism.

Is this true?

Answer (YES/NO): YES